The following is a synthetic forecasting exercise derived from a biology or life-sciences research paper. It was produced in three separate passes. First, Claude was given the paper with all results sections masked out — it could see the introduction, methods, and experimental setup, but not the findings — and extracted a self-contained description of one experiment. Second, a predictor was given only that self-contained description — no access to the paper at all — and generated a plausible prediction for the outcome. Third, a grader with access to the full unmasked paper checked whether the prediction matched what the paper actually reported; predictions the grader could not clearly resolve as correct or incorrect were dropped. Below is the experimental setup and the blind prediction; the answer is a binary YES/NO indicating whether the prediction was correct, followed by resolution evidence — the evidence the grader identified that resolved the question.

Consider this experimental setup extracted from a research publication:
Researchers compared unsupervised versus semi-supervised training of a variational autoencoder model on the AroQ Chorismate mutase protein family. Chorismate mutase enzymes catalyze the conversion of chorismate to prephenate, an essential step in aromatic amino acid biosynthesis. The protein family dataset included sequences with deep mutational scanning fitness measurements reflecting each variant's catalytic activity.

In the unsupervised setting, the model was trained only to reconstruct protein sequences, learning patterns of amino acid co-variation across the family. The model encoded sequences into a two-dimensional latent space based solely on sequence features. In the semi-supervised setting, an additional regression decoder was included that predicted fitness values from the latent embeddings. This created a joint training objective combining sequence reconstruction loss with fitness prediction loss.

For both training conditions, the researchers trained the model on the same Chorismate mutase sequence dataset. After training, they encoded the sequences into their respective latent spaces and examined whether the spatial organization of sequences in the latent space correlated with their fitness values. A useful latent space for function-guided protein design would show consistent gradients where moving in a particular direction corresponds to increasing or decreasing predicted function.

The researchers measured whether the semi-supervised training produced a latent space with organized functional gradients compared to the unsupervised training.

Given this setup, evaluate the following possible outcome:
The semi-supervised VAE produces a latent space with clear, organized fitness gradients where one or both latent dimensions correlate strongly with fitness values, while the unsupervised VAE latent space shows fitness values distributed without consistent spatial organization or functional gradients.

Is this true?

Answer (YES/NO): YES